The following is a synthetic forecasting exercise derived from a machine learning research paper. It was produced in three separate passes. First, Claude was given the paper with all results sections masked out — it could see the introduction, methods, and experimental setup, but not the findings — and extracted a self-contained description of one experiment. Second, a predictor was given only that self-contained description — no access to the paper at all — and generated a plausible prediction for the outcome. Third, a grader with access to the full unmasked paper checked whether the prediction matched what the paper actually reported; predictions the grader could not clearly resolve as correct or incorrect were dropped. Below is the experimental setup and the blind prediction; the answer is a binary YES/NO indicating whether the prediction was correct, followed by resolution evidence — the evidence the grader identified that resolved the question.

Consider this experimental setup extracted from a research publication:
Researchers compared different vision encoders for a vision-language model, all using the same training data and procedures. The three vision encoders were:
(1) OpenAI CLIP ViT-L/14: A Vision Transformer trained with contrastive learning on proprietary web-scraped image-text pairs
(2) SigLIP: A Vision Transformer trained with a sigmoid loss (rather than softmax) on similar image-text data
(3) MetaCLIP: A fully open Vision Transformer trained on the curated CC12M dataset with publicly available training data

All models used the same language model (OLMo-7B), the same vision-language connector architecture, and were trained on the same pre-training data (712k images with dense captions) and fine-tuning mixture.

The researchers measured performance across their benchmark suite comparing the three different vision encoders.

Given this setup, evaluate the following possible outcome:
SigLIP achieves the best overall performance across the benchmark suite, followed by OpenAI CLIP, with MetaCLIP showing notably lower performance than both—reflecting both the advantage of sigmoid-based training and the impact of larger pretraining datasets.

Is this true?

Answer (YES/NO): NO